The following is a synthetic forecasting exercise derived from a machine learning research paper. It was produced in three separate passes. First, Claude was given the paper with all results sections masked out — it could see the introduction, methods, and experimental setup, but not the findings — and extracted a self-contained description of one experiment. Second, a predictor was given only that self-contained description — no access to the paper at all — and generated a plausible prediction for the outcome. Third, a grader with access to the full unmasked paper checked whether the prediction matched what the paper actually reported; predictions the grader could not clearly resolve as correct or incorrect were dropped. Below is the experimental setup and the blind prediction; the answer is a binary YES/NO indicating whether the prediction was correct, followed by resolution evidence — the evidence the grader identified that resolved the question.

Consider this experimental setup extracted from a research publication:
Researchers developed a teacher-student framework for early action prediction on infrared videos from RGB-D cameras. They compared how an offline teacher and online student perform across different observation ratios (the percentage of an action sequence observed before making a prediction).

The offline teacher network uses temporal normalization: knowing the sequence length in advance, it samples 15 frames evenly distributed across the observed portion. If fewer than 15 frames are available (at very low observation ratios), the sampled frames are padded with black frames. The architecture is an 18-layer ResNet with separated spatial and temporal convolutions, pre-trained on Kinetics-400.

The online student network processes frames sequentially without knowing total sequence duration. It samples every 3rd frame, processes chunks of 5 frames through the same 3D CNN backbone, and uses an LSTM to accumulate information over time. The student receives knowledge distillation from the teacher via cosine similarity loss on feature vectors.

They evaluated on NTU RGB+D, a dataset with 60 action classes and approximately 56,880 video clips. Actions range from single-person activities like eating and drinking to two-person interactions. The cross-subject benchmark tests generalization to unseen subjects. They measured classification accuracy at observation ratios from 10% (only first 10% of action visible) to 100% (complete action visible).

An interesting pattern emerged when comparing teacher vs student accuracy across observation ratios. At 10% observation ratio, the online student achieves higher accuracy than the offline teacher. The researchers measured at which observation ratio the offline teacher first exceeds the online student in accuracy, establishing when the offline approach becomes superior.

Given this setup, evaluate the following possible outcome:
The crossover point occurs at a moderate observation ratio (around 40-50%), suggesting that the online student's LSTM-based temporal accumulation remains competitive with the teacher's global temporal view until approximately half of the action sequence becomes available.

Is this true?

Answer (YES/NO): NO